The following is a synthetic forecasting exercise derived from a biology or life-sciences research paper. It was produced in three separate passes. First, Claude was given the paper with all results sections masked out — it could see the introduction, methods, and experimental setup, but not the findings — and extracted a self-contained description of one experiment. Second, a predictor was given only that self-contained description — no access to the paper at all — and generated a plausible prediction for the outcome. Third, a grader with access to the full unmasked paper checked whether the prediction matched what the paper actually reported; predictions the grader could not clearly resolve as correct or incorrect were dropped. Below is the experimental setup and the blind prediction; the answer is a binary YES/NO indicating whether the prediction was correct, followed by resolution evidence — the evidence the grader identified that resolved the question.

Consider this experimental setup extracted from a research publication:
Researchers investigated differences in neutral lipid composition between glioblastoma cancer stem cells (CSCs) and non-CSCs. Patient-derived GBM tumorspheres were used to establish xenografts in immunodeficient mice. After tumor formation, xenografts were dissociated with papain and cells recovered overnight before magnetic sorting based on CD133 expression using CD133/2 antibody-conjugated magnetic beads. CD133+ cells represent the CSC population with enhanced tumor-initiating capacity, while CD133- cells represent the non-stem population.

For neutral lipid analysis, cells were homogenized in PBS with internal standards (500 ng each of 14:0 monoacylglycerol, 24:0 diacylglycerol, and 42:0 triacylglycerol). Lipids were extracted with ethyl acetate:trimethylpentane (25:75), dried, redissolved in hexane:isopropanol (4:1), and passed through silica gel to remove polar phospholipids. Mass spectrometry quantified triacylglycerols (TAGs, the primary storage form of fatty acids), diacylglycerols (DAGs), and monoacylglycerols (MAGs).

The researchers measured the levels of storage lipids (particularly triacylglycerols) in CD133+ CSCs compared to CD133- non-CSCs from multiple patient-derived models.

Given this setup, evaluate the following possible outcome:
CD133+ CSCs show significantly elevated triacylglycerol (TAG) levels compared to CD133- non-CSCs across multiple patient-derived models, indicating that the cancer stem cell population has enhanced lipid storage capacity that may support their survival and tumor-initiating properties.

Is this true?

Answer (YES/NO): NO